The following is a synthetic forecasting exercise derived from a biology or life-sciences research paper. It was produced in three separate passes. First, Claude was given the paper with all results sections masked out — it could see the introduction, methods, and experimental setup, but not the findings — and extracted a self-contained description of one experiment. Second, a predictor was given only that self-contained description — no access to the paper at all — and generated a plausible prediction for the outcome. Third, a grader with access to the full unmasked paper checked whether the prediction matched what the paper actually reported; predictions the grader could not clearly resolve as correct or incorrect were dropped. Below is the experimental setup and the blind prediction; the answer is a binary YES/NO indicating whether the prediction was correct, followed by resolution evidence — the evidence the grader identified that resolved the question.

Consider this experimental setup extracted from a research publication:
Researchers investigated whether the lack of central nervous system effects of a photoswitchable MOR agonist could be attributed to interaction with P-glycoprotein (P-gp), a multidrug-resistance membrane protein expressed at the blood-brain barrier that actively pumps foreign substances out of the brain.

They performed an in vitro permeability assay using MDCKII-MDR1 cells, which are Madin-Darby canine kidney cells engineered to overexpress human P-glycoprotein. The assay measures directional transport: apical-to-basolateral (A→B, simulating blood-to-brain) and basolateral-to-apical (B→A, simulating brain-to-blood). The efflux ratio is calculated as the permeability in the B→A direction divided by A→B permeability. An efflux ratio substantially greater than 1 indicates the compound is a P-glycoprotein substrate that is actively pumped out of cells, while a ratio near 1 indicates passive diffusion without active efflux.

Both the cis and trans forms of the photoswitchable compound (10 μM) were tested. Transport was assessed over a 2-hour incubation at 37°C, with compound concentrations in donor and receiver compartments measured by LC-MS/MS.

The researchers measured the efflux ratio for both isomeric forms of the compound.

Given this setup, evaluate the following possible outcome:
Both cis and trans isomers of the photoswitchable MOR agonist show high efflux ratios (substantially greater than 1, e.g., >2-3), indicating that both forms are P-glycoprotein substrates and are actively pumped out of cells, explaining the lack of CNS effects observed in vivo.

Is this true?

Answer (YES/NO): YES